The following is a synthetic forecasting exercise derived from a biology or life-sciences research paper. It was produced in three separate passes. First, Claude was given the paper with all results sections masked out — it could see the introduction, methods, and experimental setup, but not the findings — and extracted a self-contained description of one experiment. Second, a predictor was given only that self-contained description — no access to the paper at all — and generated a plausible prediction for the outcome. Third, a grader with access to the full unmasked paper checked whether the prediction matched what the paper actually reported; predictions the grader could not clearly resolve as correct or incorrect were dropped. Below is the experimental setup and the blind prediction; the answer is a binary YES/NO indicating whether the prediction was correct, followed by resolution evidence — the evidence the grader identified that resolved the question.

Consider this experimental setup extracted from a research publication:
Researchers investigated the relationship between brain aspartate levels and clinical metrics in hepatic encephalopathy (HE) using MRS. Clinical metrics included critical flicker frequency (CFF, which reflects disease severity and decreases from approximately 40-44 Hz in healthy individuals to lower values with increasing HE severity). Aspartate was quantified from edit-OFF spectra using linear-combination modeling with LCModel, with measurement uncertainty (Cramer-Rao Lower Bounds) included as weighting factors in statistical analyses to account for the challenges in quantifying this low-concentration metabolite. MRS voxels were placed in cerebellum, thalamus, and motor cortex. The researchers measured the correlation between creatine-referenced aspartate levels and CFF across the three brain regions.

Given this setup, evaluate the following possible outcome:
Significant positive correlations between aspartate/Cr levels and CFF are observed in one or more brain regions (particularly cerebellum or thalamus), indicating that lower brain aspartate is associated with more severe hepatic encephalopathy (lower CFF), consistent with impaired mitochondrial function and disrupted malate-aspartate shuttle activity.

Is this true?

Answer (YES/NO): NO